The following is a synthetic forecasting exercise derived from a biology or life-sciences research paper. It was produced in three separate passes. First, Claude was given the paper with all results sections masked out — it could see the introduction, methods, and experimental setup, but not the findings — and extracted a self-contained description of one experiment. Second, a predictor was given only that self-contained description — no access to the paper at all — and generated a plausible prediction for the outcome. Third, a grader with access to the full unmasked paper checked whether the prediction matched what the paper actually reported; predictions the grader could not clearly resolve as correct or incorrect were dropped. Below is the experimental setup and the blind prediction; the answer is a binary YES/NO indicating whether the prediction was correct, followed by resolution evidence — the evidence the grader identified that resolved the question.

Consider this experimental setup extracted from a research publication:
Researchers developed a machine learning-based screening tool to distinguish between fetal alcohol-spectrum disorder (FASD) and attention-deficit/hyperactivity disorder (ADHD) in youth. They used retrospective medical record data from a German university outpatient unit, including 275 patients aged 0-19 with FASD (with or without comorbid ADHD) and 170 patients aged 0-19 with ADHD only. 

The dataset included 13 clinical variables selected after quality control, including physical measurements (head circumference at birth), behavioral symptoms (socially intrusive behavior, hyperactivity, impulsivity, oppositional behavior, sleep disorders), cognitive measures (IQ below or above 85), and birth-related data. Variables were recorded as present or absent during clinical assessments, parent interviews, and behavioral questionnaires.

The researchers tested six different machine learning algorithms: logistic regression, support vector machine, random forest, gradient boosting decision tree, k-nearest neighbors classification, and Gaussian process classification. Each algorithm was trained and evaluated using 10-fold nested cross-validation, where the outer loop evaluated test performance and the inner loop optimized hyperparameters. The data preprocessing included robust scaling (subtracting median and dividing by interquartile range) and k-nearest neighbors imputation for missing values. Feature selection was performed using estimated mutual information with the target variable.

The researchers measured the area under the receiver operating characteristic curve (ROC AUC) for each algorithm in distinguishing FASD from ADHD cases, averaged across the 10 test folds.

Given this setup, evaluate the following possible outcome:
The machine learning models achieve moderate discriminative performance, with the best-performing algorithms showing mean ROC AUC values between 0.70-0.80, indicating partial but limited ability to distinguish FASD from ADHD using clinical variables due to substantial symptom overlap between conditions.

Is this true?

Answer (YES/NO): NO